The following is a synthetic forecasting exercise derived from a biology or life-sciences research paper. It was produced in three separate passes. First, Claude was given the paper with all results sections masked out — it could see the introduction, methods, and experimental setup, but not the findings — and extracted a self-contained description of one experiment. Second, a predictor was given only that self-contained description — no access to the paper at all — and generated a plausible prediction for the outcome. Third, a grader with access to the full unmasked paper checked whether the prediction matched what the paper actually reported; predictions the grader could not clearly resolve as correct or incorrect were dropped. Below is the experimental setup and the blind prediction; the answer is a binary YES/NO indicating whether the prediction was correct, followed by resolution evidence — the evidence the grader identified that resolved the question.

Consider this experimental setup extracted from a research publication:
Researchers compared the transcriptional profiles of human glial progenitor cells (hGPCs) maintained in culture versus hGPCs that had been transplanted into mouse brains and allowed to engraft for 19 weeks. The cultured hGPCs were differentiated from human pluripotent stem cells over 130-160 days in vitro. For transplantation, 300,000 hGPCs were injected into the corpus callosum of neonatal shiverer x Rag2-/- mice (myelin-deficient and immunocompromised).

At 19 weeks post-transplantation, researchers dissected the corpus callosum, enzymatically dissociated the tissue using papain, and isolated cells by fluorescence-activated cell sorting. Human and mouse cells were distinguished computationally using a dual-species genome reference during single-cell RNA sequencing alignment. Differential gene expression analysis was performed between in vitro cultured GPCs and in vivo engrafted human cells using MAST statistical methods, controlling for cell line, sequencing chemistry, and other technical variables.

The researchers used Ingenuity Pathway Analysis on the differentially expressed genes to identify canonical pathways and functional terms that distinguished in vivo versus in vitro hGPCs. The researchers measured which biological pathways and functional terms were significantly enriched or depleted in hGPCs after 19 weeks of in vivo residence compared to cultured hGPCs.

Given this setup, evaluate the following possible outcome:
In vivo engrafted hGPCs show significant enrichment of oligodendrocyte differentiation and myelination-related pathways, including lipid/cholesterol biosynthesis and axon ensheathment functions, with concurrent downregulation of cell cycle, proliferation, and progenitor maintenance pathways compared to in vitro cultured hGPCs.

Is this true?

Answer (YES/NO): NO